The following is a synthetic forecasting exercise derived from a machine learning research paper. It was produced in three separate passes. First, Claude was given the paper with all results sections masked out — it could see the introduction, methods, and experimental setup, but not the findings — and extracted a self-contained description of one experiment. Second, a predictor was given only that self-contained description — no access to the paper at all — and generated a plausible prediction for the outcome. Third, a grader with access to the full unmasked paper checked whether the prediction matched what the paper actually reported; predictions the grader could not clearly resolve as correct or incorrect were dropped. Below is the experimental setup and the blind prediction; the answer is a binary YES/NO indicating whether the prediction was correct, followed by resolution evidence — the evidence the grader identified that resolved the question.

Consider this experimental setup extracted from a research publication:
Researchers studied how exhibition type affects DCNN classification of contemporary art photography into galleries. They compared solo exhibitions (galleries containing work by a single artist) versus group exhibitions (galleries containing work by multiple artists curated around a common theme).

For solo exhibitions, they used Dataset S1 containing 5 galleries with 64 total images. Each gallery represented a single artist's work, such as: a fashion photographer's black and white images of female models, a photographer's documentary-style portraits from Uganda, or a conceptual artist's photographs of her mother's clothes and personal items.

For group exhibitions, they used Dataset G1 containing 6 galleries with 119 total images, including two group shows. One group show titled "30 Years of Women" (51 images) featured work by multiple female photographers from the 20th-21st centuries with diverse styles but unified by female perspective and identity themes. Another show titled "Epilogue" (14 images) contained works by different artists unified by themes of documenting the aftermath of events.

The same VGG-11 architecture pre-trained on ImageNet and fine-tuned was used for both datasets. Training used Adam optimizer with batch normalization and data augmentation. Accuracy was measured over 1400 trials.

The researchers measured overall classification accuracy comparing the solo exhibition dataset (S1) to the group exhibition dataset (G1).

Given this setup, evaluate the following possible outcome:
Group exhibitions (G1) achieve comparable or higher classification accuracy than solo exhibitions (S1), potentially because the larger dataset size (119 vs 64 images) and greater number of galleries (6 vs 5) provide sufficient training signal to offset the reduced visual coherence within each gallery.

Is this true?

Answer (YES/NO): NO